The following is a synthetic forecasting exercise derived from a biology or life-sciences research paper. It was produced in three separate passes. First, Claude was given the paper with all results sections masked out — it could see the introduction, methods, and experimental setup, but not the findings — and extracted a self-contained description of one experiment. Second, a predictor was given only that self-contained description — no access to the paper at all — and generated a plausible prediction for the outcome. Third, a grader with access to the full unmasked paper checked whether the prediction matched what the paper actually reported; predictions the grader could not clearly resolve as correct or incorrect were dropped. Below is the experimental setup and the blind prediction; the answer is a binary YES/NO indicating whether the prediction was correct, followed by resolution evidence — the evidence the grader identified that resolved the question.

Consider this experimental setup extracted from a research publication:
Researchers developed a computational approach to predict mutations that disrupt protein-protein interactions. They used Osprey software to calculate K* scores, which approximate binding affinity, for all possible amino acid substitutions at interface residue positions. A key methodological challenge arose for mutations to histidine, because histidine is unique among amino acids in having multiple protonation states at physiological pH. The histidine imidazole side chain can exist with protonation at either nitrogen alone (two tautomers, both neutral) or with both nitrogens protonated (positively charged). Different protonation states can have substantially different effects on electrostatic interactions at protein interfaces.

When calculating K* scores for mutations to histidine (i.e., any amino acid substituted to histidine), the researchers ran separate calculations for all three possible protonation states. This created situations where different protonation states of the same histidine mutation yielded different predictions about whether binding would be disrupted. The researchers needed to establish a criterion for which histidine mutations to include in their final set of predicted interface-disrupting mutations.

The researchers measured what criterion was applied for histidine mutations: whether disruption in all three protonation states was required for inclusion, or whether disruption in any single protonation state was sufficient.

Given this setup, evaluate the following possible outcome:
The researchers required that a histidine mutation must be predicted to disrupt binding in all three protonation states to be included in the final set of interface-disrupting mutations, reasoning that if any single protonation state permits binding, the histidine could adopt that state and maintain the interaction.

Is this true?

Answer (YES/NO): YES